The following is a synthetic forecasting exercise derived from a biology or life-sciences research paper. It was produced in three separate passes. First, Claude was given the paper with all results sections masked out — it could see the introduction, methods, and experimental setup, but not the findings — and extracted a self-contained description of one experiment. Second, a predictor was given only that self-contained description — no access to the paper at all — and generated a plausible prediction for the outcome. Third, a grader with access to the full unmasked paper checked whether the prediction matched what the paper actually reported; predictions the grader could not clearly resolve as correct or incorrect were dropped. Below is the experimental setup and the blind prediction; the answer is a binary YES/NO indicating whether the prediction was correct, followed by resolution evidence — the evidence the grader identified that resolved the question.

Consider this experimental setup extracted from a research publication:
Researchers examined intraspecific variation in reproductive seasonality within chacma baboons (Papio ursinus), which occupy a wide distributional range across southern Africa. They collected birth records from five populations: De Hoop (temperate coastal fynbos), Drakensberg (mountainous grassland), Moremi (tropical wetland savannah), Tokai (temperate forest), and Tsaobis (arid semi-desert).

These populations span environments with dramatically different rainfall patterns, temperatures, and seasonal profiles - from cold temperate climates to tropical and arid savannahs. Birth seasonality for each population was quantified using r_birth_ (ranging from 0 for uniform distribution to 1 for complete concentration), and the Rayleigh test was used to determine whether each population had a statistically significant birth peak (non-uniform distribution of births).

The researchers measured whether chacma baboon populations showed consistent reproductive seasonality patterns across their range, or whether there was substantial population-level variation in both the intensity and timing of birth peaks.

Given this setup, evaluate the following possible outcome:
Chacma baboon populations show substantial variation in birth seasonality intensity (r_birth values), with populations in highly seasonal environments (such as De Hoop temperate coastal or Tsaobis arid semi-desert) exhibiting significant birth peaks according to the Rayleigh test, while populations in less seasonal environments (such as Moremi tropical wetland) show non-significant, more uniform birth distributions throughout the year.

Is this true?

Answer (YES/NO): NO